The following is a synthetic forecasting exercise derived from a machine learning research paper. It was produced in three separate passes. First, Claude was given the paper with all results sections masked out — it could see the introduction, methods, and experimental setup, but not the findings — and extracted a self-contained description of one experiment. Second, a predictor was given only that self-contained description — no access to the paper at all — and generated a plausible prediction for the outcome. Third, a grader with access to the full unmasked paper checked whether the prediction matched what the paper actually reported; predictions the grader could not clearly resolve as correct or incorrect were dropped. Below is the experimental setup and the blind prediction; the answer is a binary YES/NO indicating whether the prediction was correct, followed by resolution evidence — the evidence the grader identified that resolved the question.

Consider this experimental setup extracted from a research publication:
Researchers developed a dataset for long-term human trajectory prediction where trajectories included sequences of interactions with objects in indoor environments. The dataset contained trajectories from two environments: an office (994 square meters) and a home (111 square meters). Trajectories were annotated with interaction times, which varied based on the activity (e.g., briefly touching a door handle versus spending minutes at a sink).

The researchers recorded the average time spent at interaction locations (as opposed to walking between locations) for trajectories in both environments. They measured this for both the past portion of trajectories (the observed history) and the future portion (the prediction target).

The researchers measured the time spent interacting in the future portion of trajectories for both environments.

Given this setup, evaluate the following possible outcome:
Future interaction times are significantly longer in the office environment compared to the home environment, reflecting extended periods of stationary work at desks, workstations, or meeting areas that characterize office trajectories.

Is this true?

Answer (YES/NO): NO